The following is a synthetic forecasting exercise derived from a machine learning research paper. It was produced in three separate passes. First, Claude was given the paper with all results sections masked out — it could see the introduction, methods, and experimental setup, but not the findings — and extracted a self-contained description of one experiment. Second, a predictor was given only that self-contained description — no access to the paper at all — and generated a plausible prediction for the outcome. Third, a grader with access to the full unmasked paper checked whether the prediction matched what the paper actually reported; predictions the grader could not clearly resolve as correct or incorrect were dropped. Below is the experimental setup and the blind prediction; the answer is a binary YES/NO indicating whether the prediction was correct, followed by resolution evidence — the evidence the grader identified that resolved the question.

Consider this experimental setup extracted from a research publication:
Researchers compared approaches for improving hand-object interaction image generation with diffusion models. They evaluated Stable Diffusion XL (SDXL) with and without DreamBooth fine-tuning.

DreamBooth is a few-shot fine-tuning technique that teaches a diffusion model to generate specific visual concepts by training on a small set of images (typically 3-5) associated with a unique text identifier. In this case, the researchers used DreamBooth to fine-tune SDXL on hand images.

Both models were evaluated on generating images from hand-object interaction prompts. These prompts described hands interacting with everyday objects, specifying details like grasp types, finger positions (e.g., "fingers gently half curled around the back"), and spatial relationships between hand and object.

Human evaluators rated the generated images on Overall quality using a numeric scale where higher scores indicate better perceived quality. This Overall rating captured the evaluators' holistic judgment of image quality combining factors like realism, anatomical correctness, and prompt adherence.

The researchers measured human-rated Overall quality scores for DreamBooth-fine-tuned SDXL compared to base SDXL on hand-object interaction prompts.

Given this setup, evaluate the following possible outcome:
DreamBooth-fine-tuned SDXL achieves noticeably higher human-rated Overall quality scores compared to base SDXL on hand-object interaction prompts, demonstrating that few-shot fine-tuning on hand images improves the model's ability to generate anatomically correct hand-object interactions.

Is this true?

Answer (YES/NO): NO